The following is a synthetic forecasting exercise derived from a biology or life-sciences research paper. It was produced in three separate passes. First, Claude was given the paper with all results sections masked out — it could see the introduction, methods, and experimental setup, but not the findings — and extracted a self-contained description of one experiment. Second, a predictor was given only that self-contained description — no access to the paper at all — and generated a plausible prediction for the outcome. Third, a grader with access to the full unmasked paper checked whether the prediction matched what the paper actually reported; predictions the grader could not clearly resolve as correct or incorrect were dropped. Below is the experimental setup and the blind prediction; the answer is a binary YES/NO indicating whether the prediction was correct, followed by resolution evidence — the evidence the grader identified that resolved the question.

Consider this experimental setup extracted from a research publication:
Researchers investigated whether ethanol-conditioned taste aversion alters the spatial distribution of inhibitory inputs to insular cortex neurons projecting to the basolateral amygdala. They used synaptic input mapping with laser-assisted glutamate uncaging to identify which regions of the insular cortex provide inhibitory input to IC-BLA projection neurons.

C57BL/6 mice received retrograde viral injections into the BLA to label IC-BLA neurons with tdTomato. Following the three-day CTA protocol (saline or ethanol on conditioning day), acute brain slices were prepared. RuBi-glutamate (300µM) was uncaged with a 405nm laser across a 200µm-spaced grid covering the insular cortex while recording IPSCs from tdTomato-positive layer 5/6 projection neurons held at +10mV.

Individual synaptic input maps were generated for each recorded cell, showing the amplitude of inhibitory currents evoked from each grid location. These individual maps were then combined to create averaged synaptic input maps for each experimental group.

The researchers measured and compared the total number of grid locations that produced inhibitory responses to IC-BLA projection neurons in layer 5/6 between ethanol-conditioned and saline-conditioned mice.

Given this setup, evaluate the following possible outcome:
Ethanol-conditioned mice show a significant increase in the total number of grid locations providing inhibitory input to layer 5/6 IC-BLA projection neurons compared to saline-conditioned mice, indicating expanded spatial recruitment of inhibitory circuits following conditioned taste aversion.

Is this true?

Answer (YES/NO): NO